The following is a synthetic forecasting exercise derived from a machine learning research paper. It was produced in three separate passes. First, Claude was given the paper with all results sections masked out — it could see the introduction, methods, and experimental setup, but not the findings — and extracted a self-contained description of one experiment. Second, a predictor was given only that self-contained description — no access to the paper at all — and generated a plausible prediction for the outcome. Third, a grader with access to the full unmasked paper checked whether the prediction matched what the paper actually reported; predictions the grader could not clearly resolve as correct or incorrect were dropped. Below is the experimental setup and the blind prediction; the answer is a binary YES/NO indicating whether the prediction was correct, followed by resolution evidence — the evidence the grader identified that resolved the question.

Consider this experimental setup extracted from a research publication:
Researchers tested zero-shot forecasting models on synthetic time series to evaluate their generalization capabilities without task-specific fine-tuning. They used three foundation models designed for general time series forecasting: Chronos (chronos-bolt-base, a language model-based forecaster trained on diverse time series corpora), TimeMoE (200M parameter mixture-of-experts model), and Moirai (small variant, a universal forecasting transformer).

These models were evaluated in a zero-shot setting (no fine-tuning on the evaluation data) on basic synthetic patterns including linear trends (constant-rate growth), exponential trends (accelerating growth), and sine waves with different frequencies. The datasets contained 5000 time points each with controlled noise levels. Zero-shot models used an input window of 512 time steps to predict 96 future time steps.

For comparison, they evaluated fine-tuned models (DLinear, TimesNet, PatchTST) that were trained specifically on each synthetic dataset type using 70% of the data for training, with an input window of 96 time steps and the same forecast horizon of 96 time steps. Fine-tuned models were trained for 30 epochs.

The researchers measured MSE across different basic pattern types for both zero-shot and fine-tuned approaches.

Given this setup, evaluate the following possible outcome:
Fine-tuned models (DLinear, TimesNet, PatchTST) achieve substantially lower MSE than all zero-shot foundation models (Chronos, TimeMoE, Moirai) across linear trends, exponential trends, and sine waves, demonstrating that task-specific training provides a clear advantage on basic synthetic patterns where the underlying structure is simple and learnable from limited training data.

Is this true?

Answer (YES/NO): YES